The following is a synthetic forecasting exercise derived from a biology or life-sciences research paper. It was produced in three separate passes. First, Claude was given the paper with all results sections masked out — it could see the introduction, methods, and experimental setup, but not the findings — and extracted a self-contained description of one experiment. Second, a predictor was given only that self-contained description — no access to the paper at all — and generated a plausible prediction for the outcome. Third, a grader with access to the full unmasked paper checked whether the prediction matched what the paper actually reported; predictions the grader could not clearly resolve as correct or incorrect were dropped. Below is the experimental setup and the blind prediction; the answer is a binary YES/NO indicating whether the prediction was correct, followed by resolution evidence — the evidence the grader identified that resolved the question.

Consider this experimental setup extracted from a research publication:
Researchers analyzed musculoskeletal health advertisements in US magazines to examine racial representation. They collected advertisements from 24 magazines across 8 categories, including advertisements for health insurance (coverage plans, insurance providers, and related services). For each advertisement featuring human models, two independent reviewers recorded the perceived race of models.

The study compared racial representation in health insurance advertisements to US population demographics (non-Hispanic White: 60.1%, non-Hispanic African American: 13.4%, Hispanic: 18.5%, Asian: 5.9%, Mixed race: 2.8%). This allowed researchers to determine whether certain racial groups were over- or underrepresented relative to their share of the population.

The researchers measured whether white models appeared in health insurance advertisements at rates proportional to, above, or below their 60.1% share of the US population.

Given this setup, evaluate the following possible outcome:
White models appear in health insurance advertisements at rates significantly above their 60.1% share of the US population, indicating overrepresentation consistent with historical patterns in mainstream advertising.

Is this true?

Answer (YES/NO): NO